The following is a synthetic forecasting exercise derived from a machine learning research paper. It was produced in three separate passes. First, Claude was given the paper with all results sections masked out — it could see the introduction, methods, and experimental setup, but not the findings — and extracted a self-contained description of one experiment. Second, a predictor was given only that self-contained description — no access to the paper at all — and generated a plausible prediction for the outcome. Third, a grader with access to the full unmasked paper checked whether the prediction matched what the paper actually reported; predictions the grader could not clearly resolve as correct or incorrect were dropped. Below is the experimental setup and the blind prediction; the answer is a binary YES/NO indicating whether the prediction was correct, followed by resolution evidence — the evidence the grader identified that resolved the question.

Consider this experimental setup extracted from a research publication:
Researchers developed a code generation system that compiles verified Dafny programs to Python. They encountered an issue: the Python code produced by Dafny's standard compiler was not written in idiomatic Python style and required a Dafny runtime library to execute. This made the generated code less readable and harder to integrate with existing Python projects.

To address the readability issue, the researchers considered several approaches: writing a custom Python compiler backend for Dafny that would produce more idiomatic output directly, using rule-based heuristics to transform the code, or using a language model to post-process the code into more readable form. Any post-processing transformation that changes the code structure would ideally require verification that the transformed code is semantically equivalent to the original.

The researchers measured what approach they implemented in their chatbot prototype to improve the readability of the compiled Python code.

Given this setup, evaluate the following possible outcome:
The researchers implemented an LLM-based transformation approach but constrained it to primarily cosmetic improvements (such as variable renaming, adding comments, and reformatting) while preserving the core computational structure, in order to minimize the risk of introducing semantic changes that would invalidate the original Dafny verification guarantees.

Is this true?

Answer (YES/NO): NO